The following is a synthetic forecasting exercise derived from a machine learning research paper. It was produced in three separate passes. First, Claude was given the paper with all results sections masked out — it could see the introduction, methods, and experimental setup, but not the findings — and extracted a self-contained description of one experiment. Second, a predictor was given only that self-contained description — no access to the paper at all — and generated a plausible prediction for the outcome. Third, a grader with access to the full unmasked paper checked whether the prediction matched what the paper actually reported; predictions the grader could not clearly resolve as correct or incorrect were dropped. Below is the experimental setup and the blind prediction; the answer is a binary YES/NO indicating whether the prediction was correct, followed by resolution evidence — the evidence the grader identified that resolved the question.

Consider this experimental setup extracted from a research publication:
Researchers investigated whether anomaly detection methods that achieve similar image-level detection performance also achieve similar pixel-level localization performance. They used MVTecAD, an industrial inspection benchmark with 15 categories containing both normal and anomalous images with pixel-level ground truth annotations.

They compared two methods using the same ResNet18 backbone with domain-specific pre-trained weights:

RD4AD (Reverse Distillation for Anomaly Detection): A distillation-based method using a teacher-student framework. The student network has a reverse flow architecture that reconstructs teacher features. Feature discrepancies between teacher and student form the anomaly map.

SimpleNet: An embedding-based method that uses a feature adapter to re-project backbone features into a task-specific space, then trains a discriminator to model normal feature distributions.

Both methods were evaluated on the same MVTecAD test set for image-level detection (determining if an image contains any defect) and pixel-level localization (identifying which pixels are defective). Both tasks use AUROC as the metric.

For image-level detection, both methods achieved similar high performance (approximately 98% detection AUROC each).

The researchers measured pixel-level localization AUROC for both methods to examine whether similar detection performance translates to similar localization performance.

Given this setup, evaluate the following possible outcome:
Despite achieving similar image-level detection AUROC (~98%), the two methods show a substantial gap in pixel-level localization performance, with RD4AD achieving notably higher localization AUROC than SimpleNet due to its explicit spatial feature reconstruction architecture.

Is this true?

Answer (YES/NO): YES